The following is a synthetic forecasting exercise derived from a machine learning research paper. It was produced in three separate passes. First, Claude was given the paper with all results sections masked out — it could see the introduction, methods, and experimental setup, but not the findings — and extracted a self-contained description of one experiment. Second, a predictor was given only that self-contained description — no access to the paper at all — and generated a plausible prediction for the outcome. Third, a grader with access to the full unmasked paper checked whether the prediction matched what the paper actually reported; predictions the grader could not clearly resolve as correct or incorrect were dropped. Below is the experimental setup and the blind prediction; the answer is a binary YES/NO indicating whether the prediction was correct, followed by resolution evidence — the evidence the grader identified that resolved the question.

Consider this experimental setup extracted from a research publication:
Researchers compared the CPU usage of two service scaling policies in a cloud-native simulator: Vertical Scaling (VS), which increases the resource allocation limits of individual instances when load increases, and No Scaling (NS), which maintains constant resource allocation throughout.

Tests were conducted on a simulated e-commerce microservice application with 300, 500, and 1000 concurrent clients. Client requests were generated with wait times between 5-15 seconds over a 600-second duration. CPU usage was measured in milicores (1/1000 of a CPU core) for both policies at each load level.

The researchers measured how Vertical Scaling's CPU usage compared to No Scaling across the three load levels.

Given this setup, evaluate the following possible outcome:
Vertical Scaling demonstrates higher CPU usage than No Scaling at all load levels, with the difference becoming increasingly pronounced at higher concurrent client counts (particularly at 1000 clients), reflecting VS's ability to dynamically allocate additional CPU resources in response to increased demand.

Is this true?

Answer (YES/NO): YES